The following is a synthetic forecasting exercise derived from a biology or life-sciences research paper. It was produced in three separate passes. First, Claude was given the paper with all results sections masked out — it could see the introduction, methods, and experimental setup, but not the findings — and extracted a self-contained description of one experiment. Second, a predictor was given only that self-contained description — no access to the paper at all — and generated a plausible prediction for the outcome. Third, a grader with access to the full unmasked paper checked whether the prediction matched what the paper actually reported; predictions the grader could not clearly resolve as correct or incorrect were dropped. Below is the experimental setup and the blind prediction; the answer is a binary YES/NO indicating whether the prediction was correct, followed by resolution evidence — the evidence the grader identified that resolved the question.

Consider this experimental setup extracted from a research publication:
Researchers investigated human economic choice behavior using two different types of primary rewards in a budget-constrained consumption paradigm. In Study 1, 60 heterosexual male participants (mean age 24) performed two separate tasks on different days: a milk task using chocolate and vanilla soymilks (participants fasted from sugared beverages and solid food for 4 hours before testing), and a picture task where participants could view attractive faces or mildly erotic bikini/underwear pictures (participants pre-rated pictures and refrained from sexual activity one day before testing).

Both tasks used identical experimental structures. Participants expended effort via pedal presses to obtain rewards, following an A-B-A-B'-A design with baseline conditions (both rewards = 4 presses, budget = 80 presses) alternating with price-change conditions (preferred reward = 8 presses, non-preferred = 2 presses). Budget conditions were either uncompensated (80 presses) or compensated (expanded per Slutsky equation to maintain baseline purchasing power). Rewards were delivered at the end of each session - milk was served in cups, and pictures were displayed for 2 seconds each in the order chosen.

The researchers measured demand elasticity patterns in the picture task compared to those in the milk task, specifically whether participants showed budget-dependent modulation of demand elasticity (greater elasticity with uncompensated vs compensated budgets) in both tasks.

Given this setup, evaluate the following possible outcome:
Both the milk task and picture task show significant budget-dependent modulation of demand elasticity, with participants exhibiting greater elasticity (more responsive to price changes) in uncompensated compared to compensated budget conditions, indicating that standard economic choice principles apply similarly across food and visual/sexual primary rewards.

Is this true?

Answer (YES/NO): NO